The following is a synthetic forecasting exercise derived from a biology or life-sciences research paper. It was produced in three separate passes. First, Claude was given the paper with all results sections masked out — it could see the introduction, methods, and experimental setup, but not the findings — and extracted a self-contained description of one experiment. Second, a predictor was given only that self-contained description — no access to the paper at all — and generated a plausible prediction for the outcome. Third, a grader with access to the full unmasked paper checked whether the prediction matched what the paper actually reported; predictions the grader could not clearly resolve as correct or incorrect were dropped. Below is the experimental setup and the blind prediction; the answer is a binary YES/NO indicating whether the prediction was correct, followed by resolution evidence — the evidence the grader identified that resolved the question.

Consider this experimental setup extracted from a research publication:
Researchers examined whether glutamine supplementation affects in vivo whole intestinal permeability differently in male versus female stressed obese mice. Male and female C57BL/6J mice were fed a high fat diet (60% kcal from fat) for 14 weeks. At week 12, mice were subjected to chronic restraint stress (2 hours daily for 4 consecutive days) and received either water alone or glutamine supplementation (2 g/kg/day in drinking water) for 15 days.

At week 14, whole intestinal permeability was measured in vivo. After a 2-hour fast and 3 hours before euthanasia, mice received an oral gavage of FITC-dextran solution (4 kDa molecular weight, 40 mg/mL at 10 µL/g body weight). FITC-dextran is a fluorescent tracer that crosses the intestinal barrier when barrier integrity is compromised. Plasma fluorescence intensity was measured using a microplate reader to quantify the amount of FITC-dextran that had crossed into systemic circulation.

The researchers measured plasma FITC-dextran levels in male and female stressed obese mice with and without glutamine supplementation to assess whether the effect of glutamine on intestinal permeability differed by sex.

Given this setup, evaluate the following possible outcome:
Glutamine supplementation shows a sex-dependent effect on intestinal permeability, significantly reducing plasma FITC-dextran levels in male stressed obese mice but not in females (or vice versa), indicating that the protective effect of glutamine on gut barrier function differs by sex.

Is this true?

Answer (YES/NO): NO